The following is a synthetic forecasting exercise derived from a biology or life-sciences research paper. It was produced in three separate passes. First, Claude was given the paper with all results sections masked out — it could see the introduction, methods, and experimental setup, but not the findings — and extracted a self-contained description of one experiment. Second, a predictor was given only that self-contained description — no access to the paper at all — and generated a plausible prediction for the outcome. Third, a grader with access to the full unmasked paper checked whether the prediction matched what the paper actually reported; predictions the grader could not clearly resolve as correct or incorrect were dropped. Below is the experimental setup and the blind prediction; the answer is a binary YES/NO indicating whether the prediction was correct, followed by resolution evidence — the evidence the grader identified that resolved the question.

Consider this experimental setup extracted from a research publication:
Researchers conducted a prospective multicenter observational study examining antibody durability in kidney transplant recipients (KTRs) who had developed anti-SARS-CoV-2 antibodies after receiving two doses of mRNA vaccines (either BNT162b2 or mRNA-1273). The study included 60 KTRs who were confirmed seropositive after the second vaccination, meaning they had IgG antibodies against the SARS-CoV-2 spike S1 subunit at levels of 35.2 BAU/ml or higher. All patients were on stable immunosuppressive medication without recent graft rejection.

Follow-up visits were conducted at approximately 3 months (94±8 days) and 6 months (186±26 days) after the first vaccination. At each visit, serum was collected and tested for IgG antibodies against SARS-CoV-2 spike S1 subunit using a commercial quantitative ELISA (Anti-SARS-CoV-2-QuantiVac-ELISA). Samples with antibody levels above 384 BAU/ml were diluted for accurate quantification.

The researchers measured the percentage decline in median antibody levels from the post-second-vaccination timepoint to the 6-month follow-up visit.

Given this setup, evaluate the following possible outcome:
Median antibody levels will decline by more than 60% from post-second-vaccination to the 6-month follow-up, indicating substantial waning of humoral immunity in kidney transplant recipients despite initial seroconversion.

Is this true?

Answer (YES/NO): YES